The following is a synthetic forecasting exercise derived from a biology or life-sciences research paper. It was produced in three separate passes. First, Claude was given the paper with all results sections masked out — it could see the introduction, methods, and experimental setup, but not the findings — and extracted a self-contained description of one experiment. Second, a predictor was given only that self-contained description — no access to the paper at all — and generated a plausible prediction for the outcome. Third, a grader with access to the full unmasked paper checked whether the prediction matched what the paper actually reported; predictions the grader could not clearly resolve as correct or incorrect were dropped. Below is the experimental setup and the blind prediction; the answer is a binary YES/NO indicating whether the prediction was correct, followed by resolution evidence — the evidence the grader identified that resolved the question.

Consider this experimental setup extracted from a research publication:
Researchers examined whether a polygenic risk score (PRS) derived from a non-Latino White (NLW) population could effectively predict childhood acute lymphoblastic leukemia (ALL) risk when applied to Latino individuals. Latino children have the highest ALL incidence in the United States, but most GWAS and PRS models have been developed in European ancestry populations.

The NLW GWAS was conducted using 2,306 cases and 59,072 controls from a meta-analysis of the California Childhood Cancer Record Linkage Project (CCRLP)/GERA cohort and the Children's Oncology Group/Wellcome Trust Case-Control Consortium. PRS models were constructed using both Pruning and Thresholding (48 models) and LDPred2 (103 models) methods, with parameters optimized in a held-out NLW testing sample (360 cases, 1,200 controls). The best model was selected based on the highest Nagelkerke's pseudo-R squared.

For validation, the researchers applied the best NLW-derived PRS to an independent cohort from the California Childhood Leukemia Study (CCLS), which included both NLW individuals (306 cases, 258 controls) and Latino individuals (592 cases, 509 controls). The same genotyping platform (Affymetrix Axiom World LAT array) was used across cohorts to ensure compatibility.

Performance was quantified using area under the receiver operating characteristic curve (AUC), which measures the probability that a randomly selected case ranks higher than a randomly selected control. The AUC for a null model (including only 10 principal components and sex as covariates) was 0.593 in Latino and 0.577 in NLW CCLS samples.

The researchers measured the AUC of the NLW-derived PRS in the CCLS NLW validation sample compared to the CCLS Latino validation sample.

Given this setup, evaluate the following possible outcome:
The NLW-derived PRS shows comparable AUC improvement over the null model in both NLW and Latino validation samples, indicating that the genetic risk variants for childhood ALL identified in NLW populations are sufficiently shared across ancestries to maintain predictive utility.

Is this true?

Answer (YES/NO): YES